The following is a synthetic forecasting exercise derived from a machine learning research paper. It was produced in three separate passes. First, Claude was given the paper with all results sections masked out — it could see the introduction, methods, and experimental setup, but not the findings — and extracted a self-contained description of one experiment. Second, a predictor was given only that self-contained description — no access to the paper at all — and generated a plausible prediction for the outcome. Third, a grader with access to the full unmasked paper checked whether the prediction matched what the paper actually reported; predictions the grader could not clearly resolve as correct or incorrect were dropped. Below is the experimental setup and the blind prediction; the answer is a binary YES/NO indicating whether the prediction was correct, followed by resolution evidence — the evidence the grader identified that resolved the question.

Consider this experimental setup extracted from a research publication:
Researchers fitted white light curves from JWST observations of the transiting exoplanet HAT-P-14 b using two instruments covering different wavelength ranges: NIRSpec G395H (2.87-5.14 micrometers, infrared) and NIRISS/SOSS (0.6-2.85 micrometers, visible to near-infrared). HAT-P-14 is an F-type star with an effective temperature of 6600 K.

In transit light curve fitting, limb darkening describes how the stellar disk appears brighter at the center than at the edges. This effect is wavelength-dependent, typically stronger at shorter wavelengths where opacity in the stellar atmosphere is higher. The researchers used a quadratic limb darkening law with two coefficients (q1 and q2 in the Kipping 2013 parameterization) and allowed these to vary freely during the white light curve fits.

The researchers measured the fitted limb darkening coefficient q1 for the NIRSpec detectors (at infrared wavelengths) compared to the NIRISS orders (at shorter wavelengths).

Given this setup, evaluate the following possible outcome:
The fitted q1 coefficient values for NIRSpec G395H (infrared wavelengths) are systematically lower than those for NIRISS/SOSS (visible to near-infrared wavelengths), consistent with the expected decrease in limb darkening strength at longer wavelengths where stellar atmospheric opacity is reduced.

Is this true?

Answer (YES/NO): YES